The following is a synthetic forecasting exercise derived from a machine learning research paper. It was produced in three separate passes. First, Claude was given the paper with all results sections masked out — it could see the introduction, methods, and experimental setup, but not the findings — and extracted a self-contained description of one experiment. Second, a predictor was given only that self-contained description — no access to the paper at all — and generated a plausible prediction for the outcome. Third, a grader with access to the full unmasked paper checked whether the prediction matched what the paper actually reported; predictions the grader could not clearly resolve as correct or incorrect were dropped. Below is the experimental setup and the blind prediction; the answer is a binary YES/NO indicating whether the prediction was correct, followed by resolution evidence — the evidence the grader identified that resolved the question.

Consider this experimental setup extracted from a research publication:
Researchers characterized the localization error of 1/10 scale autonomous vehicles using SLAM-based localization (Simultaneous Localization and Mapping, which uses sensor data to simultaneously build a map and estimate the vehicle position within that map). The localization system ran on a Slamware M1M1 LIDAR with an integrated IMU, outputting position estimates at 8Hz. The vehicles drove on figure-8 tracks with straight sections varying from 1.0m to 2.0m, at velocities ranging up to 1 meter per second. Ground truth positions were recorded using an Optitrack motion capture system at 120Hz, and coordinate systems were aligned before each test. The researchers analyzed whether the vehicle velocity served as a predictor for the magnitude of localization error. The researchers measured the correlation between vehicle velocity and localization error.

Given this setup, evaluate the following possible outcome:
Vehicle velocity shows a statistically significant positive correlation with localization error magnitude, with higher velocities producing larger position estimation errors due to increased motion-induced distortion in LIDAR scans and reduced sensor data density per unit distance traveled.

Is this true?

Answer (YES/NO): YES